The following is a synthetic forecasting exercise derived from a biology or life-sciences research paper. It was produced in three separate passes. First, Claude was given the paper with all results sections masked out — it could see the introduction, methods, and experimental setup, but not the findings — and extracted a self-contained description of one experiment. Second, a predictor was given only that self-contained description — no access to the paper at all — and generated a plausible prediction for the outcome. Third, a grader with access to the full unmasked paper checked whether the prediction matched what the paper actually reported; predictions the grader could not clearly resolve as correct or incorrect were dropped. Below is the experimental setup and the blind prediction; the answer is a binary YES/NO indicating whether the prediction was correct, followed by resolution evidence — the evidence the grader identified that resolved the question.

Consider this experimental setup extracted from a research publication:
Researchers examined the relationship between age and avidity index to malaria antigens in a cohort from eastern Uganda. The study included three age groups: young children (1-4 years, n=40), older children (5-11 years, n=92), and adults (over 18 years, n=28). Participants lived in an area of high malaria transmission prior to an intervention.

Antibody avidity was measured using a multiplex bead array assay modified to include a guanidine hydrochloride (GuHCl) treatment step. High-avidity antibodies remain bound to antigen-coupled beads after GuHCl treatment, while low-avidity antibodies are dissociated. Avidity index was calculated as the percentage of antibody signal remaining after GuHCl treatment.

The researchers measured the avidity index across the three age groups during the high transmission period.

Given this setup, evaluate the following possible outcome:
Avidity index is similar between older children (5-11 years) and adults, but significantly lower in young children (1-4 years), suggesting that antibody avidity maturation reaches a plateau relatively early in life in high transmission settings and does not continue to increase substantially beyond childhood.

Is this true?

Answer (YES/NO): NO